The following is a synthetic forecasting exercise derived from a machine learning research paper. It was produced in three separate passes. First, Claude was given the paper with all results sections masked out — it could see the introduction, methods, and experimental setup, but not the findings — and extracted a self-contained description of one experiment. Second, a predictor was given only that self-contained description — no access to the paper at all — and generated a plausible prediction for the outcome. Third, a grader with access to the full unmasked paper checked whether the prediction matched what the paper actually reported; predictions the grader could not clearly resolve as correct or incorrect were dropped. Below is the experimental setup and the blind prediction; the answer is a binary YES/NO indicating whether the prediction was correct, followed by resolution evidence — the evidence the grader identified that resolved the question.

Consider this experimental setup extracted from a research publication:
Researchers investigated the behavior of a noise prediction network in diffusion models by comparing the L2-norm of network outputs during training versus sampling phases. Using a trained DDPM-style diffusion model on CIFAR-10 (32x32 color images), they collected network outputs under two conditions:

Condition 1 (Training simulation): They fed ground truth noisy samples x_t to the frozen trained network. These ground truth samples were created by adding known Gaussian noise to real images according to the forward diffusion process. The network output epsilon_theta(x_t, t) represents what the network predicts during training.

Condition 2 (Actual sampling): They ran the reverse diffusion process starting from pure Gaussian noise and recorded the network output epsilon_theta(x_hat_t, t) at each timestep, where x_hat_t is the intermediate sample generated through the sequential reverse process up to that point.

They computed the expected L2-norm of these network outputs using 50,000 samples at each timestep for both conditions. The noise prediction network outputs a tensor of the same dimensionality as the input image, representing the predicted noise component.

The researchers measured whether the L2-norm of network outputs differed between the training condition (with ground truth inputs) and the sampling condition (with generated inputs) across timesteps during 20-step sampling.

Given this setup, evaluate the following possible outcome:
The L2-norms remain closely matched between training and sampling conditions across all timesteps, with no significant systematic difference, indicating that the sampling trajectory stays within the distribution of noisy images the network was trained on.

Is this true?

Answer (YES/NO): NO